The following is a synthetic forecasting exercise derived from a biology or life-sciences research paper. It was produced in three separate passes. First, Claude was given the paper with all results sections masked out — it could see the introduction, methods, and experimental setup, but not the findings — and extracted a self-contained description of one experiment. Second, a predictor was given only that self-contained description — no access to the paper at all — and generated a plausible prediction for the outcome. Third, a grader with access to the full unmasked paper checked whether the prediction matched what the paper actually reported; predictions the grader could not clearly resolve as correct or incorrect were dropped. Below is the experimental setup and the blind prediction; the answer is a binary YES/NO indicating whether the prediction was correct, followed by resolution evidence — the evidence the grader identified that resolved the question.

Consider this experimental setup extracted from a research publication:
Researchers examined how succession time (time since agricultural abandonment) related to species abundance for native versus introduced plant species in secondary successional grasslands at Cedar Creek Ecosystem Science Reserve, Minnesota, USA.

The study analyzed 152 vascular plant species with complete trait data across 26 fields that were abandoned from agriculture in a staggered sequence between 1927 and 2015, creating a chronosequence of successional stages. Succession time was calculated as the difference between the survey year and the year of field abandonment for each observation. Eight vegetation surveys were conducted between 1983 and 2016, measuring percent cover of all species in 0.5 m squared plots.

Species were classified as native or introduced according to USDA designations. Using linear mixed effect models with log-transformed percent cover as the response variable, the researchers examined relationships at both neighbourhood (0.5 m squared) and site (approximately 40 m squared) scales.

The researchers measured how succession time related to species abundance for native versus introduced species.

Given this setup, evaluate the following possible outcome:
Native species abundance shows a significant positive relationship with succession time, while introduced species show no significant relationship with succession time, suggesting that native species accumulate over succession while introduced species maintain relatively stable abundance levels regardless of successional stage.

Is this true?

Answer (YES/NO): NO